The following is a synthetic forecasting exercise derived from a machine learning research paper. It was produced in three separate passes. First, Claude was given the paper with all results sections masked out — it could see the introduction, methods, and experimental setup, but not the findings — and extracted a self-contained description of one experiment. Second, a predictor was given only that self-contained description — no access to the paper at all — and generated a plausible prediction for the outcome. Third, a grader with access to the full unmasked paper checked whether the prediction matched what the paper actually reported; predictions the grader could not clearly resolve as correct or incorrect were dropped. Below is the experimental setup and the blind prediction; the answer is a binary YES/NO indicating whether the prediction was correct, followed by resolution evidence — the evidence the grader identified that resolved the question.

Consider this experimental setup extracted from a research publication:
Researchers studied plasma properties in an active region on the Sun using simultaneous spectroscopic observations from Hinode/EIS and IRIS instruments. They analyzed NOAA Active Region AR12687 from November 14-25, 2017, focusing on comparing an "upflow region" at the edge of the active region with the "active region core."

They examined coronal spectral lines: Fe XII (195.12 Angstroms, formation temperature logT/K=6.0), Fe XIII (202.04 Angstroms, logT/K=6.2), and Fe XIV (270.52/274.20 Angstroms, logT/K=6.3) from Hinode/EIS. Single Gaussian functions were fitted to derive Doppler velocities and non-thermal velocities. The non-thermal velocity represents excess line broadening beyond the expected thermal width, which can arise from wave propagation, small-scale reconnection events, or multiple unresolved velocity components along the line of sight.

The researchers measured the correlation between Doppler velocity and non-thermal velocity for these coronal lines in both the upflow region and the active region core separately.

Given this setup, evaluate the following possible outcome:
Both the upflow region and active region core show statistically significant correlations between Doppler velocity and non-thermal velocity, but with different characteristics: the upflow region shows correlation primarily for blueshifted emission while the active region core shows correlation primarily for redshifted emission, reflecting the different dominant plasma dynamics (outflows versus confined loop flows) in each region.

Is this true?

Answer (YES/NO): NO